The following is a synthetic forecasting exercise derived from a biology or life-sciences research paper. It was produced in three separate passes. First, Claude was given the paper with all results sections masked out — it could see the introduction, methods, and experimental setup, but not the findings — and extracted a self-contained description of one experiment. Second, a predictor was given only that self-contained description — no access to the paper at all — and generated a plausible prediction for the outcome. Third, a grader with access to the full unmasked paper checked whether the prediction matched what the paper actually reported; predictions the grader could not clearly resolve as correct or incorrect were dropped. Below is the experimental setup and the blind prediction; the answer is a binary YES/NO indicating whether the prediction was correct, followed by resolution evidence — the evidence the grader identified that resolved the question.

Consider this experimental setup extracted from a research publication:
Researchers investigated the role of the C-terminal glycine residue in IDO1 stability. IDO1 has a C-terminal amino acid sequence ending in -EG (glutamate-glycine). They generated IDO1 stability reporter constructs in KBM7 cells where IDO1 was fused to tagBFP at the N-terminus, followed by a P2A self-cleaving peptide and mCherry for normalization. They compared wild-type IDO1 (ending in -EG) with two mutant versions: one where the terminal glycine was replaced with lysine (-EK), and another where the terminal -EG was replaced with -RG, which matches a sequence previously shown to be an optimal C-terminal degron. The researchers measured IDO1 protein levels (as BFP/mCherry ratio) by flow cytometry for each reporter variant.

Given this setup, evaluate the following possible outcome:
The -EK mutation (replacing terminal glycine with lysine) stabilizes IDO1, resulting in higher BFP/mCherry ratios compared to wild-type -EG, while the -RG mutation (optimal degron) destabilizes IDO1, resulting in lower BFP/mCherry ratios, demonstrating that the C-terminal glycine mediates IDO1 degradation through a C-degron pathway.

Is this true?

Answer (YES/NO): YES